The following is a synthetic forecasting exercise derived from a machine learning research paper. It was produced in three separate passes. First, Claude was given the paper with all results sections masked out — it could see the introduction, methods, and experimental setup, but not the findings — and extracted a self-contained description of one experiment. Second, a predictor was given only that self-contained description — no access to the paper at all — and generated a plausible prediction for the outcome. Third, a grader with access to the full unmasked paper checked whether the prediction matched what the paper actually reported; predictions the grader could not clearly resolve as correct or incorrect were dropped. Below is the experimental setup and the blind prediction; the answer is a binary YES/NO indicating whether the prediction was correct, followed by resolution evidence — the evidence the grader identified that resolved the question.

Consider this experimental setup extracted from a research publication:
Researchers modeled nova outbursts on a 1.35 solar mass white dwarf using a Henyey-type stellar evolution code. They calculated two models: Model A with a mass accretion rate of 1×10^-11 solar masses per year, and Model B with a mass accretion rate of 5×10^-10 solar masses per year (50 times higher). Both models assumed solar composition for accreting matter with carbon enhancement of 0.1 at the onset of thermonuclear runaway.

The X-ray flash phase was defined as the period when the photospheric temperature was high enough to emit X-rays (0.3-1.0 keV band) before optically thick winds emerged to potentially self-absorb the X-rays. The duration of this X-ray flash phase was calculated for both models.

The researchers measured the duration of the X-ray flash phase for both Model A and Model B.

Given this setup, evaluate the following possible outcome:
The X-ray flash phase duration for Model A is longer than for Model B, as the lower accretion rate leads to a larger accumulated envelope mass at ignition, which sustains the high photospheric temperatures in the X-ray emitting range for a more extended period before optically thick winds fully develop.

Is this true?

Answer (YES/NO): NO